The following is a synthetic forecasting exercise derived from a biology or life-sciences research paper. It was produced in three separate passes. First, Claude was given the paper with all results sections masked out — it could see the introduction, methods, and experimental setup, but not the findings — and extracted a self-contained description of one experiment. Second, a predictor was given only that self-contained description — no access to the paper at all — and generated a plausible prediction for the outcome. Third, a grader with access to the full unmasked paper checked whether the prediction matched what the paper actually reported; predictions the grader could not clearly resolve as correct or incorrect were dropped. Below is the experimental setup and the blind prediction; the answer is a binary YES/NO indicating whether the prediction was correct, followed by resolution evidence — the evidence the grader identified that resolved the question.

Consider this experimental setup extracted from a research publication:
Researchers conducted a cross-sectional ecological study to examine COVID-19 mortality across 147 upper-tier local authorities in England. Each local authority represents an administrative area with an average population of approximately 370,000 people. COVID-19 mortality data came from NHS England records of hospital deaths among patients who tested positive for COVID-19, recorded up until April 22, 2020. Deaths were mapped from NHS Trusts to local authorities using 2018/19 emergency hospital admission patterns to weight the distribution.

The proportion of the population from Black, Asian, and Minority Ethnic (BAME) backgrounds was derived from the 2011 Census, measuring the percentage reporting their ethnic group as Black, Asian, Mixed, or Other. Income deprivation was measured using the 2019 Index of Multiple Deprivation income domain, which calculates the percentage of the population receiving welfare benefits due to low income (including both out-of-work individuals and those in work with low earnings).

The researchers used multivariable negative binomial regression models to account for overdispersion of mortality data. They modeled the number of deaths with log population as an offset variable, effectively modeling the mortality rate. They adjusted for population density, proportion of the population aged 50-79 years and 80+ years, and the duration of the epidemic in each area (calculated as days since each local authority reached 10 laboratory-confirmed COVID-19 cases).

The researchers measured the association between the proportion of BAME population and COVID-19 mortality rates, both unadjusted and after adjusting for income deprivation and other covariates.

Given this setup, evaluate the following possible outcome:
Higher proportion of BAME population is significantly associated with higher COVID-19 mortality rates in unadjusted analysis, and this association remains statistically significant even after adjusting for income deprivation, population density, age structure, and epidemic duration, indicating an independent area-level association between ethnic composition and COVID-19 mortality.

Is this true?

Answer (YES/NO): YES